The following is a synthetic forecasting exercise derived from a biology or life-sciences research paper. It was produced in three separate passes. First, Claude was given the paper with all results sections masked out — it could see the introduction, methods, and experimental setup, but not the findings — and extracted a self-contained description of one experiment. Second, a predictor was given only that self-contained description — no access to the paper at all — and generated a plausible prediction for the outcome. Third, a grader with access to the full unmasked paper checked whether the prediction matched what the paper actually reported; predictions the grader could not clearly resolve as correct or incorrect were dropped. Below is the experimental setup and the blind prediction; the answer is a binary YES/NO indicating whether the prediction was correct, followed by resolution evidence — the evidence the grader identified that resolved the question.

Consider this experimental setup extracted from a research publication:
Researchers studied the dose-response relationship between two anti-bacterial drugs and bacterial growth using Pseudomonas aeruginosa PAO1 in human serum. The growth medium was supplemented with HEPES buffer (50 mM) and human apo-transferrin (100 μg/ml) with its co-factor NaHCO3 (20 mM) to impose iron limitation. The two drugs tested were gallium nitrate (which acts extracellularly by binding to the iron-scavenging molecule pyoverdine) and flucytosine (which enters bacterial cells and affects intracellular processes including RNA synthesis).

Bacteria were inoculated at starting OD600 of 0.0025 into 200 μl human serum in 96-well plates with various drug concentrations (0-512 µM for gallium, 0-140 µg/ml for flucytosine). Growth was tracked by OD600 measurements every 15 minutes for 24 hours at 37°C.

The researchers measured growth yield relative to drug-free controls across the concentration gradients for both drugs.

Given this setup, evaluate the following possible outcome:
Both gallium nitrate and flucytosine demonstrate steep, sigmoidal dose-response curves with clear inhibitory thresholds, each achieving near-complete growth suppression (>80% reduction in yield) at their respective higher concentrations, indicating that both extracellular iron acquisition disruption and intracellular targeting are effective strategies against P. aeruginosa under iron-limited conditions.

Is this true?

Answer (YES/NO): NO